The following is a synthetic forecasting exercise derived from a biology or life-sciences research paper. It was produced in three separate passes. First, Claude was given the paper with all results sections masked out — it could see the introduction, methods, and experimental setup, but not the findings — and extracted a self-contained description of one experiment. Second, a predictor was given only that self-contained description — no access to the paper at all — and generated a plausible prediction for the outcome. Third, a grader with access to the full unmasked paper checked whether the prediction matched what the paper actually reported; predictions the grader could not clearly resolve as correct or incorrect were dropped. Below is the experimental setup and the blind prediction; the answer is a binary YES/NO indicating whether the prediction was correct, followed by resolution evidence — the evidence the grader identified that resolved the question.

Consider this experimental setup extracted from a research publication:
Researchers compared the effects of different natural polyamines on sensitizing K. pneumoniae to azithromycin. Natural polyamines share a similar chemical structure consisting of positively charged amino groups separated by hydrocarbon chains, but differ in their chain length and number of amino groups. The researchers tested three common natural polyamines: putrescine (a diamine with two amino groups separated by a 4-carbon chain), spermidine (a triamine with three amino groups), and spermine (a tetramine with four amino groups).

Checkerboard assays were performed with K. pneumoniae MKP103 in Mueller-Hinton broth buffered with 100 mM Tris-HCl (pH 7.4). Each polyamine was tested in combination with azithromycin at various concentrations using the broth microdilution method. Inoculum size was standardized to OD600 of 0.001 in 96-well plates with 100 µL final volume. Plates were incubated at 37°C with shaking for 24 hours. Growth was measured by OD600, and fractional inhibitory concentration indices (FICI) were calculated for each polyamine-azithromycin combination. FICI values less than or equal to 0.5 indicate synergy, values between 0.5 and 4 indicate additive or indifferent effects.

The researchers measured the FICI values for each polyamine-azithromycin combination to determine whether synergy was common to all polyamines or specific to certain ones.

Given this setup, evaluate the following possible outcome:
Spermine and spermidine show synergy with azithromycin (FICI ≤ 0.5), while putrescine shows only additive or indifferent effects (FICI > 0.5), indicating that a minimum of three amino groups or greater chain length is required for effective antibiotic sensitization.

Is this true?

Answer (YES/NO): NO